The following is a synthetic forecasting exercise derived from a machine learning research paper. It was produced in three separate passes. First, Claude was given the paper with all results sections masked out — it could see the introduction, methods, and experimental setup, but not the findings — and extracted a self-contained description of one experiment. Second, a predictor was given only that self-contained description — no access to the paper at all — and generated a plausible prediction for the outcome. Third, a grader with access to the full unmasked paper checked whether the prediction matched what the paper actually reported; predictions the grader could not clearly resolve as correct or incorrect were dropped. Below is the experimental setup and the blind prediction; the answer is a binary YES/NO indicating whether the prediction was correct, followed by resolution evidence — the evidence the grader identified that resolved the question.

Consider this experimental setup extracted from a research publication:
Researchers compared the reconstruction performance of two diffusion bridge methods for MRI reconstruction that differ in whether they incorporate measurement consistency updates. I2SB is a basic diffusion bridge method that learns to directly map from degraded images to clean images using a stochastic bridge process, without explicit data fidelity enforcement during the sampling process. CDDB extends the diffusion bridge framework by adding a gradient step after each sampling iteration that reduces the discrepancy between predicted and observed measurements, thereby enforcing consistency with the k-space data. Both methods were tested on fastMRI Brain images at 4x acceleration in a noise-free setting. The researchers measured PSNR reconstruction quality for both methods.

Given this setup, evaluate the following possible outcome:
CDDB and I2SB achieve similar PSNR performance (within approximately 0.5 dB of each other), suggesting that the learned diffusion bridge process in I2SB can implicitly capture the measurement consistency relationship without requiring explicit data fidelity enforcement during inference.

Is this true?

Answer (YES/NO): NO